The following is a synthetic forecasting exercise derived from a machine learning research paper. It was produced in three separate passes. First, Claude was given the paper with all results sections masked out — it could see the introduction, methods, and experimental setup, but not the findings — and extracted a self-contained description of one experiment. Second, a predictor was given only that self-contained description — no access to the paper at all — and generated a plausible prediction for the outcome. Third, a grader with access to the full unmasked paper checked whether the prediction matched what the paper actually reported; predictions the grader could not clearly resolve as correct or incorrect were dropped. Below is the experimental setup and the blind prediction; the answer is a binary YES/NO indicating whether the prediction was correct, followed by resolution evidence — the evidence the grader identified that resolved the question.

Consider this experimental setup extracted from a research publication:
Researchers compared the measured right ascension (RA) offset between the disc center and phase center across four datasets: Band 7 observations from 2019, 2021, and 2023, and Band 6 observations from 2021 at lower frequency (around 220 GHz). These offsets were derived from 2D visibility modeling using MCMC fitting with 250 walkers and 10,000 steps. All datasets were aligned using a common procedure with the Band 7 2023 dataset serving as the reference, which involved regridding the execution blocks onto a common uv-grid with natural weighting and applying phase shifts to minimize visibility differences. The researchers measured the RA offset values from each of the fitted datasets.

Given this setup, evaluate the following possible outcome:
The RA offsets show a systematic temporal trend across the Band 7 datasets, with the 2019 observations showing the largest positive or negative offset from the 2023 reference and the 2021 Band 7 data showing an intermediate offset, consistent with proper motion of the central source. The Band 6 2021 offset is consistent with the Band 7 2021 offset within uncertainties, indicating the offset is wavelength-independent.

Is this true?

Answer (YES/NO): NO